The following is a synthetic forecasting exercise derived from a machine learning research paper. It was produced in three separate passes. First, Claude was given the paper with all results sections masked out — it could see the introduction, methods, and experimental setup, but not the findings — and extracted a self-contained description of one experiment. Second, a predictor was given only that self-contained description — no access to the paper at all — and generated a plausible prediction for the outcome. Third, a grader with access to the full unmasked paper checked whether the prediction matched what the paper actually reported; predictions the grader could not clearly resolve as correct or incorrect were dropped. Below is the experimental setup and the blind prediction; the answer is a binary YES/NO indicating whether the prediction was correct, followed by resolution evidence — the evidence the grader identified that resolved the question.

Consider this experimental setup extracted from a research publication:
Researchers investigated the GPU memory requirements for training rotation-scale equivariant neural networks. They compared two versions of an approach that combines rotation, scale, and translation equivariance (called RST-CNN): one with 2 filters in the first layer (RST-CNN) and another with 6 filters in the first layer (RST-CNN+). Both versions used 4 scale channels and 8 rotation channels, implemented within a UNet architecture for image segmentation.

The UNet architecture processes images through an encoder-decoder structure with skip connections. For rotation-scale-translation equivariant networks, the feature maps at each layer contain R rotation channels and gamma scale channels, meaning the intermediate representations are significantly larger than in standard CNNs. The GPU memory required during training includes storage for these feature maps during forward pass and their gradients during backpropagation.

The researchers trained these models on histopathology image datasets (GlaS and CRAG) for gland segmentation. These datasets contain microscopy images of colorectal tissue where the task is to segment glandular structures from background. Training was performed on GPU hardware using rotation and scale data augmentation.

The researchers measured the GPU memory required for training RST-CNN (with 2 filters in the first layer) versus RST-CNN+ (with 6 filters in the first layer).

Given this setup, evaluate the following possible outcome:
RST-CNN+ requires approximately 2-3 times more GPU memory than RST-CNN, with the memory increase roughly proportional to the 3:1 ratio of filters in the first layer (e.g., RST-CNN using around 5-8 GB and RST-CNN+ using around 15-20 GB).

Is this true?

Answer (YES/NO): YES